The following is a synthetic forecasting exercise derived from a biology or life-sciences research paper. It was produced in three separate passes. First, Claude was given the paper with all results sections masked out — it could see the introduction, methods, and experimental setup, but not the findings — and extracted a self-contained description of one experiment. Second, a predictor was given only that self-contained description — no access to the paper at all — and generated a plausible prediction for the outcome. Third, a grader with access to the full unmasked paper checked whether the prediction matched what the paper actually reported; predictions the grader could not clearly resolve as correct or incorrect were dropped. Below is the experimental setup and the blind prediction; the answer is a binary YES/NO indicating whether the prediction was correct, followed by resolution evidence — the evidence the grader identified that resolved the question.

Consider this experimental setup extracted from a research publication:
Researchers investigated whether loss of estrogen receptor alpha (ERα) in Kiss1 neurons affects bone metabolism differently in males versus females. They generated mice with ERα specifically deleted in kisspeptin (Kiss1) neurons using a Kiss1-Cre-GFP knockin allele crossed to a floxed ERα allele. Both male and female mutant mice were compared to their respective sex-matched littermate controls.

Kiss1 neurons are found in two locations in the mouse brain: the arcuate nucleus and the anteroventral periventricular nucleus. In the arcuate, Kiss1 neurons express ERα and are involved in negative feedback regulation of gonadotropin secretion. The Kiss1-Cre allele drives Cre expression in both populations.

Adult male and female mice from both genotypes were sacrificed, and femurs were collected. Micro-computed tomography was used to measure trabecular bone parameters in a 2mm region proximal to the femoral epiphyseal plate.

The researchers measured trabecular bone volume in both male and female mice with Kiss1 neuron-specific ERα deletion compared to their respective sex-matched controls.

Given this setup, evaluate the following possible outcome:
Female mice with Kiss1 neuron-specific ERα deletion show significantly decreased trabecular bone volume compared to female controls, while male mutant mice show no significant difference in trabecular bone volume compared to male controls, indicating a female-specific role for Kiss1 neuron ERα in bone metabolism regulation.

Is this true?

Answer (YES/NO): NO